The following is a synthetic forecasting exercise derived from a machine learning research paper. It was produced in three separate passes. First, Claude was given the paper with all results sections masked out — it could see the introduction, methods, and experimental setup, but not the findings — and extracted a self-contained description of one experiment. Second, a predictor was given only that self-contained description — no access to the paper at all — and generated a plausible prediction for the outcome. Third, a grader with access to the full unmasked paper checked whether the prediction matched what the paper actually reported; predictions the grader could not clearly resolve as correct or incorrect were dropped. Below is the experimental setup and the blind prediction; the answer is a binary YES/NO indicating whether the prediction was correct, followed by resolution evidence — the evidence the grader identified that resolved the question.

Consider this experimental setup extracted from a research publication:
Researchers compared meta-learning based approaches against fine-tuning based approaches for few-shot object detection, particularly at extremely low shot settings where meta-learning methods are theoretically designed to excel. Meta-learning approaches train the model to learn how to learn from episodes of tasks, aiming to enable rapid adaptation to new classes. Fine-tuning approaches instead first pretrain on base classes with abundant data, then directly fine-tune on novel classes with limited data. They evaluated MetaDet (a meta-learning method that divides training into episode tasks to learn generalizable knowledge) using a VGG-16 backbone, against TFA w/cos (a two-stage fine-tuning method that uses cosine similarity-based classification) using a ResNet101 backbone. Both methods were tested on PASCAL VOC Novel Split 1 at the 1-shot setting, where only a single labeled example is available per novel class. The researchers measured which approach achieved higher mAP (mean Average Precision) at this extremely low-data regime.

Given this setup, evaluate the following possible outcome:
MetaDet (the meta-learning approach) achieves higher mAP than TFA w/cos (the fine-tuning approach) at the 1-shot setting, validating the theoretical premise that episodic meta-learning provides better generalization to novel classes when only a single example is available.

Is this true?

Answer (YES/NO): NO